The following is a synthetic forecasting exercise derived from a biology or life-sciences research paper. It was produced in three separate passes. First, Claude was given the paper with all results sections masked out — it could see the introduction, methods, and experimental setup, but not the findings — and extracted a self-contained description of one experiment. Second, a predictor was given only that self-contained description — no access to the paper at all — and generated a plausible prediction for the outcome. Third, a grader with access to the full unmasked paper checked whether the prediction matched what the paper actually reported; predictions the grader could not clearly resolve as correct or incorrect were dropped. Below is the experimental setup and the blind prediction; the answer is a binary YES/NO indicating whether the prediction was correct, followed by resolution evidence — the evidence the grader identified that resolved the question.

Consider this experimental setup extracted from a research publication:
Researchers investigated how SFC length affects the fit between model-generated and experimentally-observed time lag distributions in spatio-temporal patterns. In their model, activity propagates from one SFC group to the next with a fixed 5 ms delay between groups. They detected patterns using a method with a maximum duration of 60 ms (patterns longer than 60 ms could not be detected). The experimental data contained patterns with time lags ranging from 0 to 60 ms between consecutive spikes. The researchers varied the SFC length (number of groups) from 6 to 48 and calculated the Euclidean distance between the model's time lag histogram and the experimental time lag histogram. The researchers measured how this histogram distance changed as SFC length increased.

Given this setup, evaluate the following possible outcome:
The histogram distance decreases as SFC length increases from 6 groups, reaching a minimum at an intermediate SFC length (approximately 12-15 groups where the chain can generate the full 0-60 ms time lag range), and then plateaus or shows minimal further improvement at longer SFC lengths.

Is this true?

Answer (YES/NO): YES